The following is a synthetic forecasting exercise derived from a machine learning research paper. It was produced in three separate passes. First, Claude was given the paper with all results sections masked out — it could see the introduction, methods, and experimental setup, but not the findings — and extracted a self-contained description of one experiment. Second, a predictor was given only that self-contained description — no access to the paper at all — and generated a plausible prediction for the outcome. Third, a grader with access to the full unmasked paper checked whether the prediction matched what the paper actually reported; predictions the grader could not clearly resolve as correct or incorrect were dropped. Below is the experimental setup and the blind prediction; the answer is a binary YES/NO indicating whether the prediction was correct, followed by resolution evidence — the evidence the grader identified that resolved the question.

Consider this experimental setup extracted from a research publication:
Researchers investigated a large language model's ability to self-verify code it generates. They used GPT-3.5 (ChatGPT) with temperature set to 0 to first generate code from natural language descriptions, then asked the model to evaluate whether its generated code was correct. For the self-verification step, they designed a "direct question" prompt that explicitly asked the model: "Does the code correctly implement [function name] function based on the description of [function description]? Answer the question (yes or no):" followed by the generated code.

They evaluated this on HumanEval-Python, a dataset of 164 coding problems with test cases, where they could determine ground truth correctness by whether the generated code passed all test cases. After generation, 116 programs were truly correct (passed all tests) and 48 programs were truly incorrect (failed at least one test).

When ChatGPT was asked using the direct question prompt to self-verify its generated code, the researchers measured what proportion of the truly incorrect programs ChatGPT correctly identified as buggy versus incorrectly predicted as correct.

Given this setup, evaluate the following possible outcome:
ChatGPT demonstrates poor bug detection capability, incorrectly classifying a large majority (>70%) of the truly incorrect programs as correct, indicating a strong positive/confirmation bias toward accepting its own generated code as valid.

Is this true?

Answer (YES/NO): YES